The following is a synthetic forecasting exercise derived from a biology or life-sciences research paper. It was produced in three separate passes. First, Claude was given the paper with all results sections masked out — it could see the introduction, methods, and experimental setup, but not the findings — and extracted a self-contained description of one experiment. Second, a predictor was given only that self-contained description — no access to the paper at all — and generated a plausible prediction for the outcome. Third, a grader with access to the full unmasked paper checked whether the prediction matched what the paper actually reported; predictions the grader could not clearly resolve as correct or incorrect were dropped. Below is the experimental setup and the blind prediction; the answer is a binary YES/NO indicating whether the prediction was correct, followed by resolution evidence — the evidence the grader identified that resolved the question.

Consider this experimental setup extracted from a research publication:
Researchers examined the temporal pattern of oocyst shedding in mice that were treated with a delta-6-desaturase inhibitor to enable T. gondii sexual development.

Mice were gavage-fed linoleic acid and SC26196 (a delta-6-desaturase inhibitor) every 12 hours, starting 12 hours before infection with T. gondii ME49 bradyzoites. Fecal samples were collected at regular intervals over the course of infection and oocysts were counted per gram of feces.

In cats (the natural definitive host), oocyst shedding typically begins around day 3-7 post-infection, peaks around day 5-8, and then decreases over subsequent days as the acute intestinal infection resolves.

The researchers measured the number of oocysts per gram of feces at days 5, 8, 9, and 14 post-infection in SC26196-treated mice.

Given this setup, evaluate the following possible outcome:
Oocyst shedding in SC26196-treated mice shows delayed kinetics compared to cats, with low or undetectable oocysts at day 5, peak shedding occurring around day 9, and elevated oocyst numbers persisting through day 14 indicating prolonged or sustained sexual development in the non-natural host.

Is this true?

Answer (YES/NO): NO